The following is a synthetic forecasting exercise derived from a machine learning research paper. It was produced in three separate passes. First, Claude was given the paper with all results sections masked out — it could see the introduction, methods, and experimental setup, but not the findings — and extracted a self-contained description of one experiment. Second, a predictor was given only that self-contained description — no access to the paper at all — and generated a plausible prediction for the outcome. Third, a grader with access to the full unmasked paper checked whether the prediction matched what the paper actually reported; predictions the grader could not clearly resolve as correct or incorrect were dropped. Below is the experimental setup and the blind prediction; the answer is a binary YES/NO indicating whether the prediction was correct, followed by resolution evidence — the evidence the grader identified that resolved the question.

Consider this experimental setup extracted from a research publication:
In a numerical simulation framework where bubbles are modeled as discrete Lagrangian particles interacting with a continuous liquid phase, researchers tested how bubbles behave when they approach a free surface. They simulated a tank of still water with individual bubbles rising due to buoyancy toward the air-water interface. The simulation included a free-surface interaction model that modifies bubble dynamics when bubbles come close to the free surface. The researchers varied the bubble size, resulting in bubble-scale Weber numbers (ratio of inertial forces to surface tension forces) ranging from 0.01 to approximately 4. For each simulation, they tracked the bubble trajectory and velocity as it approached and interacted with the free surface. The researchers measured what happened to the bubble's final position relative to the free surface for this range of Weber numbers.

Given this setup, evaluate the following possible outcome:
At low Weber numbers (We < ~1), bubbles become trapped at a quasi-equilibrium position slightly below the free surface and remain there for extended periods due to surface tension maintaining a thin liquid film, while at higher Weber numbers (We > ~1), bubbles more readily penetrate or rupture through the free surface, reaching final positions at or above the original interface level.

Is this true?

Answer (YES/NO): NO